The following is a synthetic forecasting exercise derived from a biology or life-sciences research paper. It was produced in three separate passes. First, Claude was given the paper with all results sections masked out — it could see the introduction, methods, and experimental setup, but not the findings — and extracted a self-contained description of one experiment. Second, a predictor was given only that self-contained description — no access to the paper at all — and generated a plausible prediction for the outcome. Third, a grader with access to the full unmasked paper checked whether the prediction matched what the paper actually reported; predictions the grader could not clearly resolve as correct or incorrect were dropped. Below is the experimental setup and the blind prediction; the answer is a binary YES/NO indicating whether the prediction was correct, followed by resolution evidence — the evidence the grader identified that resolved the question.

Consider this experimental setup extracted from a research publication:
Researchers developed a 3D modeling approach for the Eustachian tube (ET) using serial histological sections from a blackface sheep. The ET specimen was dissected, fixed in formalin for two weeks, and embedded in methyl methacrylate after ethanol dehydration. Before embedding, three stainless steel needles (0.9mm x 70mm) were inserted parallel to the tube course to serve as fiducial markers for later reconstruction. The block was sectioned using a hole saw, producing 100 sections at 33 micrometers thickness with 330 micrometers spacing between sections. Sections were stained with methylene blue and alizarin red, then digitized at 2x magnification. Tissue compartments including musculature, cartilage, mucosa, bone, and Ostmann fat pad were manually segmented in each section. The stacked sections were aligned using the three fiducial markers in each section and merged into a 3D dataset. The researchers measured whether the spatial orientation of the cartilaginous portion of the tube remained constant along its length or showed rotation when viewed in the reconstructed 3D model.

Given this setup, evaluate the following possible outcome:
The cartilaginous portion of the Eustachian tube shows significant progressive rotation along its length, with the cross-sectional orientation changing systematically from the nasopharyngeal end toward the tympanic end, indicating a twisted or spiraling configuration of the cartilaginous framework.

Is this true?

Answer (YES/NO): YES